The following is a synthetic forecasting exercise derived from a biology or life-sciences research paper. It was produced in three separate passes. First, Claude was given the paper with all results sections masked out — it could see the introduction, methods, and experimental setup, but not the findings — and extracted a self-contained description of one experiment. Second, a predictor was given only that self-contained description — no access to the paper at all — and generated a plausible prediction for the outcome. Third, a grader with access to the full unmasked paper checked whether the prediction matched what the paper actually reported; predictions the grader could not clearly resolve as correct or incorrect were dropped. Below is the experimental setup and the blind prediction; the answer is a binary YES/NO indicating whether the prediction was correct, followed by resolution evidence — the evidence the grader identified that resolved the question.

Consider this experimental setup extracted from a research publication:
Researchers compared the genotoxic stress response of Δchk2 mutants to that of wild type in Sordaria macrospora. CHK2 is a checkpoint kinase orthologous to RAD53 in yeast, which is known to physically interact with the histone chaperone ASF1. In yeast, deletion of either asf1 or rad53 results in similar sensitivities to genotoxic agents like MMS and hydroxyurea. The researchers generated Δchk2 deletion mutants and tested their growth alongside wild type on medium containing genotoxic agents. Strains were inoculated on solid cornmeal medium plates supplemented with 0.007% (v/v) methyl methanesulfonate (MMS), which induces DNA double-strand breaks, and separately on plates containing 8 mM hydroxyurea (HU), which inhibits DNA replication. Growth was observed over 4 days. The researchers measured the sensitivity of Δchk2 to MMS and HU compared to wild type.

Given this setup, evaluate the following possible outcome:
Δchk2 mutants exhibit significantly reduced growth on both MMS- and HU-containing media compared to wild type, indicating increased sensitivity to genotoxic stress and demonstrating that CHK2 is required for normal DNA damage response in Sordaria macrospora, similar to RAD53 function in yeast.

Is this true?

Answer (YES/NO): NO